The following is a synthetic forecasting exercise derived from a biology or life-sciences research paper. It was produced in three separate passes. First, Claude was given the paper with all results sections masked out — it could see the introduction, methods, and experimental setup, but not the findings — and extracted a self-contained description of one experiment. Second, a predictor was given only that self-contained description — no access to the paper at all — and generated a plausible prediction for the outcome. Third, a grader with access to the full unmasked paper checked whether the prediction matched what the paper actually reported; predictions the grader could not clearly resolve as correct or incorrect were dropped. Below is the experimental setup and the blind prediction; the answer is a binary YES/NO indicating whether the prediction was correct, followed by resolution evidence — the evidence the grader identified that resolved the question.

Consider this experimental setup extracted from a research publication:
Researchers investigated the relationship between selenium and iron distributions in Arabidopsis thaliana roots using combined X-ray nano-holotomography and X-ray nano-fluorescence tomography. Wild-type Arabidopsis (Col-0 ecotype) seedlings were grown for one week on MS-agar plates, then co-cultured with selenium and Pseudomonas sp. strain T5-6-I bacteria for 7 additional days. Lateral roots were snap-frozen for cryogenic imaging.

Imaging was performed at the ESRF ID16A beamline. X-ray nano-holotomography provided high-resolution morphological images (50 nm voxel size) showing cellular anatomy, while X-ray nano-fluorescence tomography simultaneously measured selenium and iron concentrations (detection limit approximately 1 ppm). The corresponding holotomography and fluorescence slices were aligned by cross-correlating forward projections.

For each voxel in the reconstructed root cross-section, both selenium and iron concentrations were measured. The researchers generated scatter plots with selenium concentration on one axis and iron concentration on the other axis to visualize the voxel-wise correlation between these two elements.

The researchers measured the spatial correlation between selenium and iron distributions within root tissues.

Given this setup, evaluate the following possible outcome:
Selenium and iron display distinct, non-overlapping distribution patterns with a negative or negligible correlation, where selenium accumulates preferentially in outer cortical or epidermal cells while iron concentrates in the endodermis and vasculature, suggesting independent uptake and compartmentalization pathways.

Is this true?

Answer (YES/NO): NO